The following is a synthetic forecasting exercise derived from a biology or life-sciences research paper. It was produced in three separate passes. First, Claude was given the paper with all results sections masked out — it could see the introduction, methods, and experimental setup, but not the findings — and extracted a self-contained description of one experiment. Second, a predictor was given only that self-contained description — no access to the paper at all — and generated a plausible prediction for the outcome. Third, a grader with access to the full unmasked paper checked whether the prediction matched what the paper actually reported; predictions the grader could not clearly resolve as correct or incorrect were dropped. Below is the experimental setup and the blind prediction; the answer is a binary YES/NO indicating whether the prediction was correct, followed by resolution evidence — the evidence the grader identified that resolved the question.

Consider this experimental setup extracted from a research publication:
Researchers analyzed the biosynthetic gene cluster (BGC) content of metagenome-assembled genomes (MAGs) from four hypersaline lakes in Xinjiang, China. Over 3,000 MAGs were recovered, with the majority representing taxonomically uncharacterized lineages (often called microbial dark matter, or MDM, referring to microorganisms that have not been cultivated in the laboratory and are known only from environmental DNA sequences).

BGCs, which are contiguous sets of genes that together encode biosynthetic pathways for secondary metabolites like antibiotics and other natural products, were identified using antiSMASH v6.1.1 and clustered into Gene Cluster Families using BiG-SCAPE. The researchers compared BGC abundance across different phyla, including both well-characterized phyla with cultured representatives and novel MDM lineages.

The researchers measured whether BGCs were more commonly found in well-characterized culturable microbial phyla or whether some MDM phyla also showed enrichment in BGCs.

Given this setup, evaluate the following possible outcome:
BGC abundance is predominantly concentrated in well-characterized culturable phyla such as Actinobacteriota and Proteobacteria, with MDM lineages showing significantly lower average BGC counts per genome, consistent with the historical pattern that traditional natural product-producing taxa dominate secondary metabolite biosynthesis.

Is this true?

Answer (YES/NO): NO